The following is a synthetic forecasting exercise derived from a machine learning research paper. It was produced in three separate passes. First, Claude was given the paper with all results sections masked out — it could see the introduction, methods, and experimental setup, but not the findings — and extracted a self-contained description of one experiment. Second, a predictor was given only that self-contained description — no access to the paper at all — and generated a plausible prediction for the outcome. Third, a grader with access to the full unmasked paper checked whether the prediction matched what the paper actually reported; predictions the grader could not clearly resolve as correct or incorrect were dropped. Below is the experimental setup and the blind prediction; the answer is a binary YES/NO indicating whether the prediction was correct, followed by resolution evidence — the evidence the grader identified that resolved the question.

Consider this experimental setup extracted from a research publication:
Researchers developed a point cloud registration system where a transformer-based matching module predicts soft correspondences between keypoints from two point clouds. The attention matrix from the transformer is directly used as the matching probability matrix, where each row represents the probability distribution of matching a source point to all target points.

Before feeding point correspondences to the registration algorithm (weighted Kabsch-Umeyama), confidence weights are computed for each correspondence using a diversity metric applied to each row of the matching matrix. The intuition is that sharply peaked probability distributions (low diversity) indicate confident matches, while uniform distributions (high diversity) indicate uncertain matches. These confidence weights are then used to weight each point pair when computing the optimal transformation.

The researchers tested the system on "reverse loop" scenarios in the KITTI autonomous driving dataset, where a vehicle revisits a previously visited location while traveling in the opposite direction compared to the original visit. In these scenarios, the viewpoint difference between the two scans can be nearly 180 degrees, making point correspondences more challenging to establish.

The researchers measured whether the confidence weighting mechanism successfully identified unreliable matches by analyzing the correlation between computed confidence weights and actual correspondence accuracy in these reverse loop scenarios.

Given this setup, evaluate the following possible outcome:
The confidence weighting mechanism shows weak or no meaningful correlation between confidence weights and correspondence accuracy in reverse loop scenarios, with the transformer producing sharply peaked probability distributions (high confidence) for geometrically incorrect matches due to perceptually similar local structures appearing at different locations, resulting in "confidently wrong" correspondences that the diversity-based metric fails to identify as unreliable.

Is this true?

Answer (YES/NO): NO